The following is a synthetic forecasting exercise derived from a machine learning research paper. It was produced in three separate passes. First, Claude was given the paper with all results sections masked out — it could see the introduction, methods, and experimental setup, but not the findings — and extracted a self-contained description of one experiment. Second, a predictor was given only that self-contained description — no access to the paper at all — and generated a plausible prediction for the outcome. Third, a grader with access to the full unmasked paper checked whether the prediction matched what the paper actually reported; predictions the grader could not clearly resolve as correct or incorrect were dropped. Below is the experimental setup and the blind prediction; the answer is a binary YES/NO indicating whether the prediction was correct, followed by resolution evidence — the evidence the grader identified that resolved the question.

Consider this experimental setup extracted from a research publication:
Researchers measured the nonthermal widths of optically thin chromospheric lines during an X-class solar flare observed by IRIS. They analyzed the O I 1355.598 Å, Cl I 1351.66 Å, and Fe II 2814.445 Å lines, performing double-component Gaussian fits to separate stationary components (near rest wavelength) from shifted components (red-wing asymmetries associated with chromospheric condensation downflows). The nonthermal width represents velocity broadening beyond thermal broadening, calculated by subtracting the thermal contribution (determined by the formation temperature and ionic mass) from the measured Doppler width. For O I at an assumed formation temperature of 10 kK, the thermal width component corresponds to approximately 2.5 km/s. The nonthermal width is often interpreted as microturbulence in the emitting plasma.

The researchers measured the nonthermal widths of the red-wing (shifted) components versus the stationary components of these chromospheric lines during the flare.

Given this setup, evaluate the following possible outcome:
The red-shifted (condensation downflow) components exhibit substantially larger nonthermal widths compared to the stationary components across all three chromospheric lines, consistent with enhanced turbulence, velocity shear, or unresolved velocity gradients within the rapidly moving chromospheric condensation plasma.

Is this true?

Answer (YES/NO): YES